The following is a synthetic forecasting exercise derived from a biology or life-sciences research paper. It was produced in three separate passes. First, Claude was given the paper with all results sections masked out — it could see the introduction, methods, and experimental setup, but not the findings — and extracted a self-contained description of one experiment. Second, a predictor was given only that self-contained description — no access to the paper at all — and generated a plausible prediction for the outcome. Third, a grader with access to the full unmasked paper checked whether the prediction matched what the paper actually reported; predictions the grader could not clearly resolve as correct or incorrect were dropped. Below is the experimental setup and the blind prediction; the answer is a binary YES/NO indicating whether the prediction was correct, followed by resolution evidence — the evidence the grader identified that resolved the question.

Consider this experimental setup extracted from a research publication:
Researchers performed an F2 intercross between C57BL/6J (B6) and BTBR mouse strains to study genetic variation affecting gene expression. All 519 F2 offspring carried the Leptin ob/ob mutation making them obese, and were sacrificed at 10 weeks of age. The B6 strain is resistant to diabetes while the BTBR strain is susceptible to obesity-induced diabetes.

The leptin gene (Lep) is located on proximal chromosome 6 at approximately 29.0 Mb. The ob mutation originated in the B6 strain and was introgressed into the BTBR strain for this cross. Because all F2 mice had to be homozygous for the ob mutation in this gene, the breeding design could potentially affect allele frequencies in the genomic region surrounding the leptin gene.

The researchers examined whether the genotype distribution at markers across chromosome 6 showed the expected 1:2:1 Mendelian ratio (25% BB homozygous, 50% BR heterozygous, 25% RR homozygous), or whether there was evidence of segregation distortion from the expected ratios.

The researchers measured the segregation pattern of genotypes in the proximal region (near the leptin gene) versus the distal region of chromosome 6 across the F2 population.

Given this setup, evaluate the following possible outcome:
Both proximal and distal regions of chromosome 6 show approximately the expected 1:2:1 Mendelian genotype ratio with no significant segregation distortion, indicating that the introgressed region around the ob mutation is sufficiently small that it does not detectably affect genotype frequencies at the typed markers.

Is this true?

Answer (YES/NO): NO